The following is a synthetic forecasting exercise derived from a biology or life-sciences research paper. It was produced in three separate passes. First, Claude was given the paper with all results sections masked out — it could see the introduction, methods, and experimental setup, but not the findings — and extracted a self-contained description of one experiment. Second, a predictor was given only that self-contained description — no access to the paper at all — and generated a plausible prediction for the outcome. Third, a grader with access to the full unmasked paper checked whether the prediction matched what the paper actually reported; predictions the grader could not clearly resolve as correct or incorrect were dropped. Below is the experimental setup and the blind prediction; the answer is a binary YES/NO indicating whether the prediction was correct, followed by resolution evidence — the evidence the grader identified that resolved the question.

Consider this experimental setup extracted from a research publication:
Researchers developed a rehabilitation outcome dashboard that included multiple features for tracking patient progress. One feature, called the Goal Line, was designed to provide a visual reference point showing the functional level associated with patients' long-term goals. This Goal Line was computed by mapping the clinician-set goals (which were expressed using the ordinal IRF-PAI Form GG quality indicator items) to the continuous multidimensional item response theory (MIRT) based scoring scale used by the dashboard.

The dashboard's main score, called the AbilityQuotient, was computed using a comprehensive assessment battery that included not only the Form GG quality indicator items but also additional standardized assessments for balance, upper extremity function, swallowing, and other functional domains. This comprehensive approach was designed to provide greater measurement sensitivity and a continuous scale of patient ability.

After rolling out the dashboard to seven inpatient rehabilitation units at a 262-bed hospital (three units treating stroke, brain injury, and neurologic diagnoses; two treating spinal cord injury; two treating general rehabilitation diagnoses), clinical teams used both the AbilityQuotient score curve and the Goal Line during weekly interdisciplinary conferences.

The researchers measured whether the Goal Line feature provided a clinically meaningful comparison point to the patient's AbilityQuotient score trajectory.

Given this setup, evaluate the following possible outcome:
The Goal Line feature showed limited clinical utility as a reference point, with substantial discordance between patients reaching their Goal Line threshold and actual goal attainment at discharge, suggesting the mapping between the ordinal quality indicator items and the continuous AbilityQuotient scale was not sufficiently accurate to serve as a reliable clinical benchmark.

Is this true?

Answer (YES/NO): NO